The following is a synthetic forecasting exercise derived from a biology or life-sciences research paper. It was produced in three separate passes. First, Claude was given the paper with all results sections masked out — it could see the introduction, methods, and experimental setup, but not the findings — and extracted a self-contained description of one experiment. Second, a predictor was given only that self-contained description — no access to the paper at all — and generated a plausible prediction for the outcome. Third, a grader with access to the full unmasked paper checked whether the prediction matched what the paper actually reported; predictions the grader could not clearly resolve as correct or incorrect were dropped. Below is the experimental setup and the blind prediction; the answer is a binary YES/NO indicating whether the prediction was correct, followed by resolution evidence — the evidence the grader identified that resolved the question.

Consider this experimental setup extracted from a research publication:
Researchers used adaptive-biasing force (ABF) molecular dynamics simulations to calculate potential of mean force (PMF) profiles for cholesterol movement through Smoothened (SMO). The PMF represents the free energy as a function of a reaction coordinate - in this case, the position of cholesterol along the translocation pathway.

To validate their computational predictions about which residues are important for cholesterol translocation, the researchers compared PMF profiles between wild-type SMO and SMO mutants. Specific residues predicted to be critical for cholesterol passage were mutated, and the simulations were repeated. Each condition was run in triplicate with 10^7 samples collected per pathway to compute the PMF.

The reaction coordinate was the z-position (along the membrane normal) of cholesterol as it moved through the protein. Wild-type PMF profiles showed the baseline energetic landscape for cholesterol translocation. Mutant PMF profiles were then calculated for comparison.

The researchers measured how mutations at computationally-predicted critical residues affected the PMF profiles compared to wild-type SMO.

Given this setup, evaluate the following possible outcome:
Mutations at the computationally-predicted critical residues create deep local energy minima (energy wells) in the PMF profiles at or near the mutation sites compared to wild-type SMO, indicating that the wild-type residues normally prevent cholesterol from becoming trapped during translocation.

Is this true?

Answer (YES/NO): NO